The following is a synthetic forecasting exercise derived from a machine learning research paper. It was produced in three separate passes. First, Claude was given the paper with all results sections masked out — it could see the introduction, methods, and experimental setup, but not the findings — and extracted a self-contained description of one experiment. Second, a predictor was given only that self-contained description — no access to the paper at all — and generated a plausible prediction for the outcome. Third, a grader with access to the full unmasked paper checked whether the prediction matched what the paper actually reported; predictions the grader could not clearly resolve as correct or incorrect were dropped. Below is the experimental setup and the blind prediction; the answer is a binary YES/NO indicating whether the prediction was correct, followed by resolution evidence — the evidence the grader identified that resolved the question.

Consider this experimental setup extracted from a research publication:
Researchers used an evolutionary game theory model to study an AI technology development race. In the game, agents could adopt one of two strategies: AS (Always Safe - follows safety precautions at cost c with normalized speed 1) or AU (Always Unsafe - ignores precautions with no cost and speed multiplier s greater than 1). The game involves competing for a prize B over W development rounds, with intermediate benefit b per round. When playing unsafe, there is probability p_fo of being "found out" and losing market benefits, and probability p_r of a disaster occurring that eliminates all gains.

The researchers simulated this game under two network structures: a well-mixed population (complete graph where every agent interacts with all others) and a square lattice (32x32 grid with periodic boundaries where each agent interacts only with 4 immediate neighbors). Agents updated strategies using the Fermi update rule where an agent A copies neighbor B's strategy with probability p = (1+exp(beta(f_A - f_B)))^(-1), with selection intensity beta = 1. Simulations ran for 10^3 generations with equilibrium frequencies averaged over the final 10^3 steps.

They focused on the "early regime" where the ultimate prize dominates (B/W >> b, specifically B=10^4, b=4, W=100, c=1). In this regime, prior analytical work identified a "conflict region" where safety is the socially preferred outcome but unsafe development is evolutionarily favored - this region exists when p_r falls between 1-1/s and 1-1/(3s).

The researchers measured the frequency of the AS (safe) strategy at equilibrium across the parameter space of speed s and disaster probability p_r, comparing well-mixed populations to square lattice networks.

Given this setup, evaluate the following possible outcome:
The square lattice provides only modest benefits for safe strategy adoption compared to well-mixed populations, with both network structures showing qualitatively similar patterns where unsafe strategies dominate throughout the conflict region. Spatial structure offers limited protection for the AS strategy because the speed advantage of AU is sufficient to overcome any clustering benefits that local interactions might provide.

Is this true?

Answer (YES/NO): YES